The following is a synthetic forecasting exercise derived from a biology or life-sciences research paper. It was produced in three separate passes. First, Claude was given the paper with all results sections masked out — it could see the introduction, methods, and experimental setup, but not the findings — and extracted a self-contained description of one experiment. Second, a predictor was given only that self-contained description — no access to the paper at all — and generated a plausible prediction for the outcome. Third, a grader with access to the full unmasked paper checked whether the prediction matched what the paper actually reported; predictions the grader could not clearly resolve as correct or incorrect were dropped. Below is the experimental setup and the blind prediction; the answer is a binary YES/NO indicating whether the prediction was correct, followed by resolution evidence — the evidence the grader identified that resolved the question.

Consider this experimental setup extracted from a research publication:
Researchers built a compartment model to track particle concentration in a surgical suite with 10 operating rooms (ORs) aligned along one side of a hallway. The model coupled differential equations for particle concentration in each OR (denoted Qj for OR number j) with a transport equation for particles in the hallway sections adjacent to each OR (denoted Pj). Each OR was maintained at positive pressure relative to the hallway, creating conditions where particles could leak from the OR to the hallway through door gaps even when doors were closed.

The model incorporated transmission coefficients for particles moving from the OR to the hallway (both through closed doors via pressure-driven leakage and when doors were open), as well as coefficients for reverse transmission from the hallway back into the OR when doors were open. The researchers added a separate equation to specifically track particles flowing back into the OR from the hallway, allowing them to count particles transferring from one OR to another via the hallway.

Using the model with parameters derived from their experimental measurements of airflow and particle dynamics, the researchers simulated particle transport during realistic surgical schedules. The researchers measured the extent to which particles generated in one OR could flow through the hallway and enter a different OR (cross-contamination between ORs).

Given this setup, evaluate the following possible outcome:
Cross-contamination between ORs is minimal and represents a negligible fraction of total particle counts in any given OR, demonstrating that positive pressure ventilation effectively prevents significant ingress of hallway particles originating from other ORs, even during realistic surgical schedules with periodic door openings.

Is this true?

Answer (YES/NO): NO